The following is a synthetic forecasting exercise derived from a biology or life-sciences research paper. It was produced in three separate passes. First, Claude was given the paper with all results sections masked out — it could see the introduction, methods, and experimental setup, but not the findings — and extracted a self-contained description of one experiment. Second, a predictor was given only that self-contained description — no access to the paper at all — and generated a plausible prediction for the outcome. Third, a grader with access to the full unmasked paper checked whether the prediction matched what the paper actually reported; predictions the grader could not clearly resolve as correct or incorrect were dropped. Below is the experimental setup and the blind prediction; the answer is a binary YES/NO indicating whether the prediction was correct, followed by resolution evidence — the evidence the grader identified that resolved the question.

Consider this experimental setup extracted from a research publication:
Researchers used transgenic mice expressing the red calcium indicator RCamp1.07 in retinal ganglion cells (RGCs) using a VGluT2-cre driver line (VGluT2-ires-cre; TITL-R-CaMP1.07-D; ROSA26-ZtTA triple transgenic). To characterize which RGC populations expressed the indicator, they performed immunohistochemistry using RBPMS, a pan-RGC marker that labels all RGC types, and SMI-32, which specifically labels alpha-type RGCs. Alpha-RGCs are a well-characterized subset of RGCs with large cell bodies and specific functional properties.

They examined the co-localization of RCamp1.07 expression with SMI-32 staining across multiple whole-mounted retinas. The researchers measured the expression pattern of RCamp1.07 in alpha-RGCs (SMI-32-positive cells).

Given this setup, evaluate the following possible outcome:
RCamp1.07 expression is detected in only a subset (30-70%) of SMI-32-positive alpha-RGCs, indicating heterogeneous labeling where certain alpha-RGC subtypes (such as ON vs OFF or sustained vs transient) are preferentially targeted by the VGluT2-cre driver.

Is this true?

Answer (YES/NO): NO